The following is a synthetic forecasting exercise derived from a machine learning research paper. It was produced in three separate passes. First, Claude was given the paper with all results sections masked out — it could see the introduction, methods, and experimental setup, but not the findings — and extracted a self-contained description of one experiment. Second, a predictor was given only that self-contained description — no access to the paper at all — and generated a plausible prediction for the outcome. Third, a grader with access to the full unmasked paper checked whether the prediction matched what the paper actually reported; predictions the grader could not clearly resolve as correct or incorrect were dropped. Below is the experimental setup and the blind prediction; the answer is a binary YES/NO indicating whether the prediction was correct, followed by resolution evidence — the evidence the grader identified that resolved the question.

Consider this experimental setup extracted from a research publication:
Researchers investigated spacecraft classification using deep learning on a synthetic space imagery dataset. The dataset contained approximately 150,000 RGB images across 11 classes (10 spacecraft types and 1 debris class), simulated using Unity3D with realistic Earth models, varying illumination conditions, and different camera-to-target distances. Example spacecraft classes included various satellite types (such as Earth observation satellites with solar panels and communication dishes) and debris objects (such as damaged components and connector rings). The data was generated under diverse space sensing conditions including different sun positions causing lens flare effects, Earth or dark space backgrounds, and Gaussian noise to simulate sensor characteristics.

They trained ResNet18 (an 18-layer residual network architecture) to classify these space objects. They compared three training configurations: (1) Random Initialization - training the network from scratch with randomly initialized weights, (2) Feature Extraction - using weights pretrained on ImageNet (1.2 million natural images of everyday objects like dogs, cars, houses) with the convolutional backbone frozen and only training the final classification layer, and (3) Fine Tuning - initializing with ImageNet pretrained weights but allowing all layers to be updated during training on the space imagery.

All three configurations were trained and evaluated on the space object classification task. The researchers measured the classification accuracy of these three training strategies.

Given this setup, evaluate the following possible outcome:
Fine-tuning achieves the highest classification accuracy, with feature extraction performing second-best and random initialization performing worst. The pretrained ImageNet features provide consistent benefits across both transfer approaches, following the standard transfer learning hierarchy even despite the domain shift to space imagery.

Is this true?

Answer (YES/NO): NO